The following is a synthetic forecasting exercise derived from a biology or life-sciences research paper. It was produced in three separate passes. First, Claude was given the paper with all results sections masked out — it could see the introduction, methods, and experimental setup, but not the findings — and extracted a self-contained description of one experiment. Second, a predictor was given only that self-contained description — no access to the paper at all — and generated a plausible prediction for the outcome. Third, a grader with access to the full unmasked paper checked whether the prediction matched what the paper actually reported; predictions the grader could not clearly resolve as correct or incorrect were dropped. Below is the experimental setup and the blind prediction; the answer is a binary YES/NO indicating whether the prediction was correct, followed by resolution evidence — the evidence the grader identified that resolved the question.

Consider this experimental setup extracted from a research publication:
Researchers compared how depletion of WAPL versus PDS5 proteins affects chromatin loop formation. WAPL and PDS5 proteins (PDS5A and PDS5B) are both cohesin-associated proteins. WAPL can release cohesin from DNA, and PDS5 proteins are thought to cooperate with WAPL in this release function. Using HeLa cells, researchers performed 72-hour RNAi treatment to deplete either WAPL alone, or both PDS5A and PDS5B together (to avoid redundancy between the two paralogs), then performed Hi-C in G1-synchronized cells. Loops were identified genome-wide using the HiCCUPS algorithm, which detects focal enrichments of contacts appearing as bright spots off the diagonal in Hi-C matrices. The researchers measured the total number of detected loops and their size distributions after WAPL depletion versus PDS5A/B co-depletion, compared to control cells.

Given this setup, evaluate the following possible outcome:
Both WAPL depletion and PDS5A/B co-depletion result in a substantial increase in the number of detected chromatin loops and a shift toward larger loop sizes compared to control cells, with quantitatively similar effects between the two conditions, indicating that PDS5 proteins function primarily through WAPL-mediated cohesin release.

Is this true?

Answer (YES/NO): NO